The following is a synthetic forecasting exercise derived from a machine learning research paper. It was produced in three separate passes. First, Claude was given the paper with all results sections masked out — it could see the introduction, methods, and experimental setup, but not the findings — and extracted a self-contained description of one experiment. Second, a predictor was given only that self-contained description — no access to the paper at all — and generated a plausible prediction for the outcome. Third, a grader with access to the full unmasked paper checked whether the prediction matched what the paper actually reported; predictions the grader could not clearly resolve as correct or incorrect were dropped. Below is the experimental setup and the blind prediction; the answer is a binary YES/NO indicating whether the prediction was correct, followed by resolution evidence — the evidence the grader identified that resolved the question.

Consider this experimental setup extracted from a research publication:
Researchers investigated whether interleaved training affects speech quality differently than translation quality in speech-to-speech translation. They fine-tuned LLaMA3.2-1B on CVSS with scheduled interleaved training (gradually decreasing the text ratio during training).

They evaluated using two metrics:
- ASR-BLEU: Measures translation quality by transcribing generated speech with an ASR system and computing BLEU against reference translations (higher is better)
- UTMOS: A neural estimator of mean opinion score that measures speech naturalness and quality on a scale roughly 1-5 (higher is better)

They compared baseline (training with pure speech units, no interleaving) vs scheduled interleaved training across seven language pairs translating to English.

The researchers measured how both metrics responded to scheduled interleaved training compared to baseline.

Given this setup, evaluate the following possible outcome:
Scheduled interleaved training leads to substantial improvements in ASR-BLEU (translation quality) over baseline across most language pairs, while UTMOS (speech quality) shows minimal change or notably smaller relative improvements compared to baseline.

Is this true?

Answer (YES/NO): YES